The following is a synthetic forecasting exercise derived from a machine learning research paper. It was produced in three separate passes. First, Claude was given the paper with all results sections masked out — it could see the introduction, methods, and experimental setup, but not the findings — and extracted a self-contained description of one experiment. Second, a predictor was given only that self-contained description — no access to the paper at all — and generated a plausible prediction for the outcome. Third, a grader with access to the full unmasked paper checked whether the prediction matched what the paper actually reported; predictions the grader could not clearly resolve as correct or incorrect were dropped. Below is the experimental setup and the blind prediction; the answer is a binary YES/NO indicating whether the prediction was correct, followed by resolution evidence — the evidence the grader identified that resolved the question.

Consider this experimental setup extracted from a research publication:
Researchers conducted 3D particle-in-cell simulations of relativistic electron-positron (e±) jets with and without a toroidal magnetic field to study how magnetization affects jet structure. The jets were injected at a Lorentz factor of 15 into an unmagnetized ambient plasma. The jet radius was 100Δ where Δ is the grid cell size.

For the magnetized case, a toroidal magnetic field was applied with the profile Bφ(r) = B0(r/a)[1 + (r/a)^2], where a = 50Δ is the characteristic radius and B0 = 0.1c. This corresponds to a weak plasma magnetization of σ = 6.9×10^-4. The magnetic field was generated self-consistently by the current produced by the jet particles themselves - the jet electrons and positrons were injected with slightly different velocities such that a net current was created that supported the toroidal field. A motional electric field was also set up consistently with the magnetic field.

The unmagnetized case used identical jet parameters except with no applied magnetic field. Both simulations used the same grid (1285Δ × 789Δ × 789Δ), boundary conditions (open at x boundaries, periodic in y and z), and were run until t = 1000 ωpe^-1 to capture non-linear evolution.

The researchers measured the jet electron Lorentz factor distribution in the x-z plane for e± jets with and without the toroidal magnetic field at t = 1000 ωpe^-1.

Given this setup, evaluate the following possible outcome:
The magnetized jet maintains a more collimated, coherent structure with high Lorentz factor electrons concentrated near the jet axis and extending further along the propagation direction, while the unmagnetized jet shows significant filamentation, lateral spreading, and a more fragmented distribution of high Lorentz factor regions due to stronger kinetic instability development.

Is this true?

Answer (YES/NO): NO